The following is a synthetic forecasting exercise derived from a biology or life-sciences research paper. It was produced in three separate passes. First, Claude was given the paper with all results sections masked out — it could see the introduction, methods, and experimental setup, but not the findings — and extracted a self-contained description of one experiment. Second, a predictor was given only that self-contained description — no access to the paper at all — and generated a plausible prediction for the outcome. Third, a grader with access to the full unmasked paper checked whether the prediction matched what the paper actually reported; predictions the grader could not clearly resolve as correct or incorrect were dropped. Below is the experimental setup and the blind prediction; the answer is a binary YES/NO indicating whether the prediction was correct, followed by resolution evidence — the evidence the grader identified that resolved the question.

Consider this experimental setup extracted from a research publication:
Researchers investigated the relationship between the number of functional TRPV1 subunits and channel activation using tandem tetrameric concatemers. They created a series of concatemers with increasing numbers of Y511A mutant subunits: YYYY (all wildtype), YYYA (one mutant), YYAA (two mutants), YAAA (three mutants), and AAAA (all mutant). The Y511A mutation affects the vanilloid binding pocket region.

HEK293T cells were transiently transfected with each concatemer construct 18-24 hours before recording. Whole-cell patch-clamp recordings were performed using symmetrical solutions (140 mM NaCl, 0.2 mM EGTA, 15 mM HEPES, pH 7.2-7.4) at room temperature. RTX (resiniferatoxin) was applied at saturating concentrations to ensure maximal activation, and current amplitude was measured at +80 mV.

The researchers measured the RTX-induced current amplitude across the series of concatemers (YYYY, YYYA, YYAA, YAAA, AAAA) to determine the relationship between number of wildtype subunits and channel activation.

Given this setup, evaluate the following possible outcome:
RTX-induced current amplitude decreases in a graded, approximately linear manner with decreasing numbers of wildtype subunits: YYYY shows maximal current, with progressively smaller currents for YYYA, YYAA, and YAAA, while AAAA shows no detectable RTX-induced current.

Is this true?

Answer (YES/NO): NO